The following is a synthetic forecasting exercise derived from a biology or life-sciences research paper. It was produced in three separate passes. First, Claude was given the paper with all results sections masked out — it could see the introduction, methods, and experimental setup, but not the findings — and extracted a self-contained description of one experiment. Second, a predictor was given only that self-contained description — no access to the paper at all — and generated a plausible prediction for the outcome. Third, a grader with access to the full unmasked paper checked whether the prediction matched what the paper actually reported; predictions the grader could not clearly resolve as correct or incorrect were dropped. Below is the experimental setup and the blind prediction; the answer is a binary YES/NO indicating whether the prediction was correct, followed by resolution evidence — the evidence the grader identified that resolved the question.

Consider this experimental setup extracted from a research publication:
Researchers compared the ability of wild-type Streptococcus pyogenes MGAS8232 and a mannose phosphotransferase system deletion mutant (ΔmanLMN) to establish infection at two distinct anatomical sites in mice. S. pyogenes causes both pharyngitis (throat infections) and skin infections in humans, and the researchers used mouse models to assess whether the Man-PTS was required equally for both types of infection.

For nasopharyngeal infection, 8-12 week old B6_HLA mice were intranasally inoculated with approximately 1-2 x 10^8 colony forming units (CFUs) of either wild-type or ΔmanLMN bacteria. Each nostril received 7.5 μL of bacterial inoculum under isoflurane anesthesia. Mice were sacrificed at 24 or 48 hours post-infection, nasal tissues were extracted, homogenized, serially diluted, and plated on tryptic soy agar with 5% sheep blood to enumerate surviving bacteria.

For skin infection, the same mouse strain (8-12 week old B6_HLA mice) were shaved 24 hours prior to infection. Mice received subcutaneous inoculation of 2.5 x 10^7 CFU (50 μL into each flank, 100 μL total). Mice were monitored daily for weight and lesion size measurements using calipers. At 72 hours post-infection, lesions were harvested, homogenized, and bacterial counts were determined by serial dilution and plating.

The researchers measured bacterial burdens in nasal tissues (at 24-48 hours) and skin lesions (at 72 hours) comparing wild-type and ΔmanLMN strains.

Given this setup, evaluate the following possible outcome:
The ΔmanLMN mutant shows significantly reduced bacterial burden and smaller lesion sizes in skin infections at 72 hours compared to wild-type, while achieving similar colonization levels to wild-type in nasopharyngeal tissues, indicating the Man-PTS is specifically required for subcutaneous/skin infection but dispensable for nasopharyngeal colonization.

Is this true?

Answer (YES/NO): NO